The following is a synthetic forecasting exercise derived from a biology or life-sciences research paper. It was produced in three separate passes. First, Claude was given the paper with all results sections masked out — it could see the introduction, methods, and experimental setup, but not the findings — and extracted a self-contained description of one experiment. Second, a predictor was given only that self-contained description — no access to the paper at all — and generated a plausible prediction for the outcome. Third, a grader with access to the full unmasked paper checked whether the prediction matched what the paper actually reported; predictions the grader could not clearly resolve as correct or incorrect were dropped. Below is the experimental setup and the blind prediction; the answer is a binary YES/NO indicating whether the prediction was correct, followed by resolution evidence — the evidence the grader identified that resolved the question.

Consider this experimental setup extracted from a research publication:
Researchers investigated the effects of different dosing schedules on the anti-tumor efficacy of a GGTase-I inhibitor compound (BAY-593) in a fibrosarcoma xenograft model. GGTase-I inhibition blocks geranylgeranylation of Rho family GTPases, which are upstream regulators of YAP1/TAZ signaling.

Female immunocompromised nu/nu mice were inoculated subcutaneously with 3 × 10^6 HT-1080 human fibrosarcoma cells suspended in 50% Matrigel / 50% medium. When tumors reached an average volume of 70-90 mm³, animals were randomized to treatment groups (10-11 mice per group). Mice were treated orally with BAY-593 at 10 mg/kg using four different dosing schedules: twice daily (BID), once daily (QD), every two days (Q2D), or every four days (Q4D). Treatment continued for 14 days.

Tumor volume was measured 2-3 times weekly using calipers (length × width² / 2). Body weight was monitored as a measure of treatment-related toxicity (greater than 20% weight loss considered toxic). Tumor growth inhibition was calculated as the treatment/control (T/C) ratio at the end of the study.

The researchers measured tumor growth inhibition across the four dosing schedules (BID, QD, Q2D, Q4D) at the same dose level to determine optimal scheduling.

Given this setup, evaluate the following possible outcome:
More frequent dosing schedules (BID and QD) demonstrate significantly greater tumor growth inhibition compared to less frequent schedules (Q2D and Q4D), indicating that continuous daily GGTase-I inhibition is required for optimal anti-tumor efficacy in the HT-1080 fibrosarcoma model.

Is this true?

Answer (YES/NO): NO